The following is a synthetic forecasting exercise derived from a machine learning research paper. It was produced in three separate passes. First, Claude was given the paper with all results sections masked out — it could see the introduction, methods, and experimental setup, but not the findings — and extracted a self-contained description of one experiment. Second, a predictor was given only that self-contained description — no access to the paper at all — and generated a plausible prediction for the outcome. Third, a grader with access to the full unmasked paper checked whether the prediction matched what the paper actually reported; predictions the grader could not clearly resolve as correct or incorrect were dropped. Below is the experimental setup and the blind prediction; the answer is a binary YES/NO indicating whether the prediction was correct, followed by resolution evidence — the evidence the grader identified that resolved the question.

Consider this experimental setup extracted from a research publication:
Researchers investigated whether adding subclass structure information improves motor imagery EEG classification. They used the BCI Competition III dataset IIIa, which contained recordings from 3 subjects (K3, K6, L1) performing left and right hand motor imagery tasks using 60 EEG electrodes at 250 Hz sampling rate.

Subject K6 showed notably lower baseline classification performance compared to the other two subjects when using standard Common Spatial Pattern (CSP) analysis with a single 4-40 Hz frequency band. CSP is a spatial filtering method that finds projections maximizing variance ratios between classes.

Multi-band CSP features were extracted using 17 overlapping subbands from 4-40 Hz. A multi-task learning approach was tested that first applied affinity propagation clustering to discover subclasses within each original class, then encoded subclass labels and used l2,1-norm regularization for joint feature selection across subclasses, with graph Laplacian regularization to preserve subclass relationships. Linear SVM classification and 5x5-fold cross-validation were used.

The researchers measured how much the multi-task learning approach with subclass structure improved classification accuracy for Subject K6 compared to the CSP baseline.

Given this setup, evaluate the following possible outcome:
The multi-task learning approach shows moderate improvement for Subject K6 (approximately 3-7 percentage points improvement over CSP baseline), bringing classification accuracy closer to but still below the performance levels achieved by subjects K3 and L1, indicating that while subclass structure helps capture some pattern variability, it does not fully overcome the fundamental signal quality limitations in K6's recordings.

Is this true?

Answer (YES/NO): NO